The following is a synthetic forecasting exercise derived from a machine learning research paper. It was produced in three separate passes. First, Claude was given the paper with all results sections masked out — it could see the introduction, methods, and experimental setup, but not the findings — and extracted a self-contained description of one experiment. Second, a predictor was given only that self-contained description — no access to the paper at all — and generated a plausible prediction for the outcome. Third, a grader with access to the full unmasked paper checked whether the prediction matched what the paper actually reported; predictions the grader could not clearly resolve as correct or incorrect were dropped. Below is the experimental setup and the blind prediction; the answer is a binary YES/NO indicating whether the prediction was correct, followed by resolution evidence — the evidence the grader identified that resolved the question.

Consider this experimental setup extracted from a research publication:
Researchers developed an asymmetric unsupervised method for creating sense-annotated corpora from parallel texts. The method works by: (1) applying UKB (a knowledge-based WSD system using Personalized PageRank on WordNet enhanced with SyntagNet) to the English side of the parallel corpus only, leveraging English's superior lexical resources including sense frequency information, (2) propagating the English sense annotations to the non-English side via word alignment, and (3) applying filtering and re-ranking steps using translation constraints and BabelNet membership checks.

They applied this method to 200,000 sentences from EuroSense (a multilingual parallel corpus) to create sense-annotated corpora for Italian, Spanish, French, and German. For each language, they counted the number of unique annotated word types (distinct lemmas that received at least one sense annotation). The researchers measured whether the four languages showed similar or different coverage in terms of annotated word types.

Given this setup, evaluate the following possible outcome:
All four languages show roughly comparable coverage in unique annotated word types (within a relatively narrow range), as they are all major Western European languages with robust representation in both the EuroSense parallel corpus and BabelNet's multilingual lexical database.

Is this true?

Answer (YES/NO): NO